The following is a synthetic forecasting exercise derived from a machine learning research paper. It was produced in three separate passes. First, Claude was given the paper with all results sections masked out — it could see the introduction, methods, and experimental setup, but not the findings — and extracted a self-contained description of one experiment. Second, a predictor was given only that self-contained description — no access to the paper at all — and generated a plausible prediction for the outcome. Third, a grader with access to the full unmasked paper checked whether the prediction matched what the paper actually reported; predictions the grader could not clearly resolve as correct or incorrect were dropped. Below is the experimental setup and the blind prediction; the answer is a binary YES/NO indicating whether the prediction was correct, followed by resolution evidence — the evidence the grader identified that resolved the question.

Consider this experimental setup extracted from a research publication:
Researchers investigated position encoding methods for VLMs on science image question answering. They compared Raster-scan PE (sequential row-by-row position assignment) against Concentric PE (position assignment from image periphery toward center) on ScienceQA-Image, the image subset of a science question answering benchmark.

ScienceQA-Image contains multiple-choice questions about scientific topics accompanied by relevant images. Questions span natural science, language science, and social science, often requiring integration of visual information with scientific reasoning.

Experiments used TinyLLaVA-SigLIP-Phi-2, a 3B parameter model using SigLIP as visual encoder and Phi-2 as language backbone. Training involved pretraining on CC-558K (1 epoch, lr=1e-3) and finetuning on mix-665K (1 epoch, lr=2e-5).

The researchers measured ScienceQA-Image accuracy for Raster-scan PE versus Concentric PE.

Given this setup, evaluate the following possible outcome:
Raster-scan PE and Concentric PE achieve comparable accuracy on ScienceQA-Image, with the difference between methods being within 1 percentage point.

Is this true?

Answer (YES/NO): YES